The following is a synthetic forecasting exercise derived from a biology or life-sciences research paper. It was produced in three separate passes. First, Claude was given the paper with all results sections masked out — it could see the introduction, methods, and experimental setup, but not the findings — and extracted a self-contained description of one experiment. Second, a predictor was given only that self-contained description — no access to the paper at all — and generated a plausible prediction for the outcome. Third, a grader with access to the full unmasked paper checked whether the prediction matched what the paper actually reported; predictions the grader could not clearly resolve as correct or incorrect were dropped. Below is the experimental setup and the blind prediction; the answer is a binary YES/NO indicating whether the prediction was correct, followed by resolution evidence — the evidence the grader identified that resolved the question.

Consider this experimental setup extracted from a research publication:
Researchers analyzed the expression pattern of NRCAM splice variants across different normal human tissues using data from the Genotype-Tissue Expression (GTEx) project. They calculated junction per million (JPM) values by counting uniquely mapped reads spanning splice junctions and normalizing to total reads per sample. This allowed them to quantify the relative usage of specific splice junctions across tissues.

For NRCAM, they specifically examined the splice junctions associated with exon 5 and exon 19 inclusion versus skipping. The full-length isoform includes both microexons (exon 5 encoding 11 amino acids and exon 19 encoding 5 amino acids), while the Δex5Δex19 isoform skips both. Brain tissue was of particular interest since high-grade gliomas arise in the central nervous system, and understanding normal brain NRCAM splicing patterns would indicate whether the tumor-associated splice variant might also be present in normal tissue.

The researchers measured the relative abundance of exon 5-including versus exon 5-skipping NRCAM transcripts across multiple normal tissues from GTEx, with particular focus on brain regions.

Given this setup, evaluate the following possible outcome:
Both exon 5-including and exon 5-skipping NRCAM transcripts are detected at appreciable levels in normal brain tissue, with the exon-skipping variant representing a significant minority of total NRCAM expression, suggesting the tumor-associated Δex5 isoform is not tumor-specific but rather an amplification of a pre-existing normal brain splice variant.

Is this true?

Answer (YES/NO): NO